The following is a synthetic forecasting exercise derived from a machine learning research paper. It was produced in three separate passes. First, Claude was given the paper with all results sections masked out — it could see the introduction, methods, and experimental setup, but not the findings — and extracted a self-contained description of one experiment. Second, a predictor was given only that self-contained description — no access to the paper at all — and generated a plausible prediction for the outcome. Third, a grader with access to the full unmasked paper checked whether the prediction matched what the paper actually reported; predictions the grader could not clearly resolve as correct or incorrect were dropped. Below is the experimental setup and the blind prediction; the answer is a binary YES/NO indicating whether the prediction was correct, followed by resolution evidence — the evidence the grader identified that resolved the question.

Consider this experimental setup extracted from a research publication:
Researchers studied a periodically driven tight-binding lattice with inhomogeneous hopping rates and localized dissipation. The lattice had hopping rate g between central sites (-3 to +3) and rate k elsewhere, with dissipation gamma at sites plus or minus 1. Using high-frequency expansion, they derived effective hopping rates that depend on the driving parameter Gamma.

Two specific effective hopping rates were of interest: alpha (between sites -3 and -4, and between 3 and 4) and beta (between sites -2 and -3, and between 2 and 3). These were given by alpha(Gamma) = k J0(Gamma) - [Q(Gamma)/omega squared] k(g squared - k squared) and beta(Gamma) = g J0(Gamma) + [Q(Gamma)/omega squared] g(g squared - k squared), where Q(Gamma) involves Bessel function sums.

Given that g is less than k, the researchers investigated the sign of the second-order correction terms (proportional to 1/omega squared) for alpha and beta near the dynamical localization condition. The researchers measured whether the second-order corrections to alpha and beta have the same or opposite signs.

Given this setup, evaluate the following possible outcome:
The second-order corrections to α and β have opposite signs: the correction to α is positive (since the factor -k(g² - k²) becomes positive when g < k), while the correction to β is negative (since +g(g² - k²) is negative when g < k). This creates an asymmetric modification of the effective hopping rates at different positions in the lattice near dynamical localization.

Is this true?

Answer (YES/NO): YES